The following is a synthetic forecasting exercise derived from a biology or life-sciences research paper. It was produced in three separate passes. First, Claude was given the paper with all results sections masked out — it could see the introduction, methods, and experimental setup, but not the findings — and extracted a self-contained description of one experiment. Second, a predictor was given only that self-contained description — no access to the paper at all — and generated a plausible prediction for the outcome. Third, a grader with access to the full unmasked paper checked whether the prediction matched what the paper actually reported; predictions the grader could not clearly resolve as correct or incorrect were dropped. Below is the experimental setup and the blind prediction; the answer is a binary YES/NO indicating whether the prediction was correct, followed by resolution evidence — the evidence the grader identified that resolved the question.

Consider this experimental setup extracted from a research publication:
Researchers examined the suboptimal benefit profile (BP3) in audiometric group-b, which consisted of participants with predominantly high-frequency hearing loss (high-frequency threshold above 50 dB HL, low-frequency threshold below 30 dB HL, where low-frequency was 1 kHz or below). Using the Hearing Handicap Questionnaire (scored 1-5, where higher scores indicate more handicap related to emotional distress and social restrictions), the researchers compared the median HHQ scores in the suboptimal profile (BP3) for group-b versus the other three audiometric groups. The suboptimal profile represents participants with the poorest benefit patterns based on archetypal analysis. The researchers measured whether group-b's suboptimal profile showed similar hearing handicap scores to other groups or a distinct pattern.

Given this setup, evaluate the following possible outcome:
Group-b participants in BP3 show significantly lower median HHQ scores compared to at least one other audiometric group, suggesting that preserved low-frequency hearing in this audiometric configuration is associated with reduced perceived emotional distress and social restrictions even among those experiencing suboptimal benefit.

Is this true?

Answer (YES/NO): YES